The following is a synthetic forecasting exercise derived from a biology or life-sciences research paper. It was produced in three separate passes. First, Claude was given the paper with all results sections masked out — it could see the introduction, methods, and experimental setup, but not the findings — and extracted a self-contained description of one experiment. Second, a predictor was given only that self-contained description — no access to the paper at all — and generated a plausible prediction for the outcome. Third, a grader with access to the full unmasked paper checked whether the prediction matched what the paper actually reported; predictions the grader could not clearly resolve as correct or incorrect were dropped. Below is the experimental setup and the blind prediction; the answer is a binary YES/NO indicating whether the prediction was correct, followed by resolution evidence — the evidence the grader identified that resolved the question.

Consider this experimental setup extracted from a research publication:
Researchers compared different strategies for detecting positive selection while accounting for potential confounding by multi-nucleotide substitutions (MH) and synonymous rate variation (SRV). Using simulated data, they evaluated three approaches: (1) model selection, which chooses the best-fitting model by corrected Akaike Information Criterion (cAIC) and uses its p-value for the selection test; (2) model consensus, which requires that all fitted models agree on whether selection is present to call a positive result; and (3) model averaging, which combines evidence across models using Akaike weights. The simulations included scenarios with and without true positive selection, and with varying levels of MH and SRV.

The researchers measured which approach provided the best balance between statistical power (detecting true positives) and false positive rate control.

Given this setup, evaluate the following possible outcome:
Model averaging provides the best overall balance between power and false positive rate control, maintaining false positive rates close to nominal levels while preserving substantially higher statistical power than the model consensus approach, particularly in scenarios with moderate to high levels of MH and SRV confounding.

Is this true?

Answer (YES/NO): YES